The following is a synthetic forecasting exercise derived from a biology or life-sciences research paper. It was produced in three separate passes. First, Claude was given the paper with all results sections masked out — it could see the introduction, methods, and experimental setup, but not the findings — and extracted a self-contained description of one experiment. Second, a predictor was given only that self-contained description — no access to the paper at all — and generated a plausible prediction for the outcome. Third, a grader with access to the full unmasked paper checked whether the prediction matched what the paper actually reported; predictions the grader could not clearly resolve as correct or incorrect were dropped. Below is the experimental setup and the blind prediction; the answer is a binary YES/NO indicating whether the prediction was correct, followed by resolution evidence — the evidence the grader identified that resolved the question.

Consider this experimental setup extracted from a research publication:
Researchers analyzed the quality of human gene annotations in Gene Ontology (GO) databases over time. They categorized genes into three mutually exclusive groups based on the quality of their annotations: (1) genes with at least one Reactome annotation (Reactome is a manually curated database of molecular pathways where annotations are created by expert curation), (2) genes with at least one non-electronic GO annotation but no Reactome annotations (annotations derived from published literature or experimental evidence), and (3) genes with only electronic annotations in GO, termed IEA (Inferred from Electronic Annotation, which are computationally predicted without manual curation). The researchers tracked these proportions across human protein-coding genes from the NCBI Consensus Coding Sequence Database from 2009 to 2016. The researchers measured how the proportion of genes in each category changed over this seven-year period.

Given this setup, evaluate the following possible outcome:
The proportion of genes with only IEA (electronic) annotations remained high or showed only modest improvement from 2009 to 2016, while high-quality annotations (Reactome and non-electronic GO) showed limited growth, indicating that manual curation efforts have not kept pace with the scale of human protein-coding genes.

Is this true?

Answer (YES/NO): NO